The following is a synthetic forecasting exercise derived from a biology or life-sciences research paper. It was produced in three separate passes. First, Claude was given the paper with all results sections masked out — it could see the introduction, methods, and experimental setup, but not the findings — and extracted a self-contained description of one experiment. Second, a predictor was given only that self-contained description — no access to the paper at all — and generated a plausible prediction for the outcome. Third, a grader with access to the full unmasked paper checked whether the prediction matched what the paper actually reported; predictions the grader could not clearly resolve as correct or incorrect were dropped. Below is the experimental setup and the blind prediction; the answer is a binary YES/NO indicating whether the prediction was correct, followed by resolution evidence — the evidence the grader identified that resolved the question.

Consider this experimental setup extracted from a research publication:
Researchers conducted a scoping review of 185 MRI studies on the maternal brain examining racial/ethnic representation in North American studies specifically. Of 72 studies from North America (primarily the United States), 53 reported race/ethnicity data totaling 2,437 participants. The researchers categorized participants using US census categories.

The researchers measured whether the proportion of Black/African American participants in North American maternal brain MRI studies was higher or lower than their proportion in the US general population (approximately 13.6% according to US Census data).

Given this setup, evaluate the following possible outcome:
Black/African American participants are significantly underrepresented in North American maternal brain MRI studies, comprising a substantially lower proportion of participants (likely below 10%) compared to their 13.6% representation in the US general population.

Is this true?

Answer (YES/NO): NO